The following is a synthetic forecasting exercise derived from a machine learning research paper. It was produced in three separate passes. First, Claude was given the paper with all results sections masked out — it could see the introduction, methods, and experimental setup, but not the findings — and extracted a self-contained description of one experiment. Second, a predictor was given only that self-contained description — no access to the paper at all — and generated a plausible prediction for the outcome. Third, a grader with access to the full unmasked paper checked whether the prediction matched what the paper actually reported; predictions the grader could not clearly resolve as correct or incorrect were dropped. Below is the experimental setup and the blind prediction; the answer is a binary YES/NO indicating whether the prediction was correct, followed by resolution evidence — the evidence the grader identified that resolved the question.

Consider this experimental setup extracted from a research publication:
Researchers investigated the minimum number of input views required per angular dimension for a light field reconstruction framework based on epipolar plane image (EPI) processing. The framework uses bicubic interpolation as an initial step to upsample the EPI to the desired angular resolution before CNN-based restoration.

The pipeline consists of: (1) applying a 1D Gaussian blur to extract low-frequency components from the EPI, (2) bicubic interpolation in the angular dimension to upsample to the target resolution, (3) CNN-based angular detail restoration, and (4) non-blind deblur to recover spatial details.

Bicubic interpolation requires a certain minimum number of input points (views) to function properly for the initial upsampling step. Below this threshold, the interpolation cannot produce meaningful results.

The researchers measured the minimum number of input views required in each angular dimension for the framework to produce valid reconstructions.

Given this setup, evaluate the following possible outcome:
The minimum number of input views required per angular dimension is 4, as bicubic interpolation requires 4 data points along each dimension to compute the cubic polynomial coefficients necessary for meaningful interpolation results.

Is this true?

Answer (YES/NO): NO